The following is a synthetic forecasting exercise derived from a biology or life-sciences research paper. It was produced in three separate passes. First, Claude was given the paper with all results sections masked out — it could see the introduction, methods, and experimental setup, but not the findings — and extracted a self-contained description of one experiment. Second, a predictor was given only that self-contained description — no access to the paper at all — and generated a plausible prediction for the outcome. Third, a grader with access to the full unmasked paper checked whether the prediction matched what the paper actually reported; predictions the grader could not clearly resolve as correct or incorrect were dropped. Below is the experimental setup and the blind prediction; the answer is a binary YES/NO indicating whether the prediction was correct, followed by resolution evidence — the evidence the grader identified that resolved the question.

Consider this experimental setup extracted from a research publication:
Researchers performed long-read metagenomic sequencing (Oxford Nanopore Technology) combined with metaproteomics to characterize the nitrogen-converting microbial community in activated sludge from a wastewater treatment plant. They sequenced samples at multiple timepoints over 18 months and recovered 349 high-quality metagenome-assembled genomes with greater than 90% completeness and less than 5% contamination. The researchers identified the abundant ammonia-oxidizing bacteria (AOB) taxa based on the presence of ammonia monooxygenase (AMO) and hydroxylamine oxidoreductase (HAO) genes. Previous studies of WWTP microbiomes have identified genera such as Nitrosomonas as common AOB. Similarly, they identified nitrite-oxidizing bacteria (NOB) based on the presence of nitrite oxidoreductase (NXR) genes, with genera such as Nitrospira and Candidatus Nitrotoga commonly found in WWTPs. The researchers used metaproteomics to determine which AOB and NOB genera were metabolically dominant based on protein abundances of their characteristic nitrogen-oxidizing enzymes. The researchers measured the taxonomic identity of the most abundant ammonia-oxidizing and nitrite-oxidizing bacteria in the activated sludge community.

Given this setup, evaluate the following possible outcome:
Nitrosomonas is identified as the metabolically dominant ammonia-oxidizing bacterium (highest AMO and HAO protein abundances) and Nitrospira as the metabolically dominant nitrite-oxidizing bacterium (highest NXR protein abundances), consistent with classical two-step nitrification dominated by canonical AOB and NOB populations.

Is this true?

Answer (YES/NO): YES